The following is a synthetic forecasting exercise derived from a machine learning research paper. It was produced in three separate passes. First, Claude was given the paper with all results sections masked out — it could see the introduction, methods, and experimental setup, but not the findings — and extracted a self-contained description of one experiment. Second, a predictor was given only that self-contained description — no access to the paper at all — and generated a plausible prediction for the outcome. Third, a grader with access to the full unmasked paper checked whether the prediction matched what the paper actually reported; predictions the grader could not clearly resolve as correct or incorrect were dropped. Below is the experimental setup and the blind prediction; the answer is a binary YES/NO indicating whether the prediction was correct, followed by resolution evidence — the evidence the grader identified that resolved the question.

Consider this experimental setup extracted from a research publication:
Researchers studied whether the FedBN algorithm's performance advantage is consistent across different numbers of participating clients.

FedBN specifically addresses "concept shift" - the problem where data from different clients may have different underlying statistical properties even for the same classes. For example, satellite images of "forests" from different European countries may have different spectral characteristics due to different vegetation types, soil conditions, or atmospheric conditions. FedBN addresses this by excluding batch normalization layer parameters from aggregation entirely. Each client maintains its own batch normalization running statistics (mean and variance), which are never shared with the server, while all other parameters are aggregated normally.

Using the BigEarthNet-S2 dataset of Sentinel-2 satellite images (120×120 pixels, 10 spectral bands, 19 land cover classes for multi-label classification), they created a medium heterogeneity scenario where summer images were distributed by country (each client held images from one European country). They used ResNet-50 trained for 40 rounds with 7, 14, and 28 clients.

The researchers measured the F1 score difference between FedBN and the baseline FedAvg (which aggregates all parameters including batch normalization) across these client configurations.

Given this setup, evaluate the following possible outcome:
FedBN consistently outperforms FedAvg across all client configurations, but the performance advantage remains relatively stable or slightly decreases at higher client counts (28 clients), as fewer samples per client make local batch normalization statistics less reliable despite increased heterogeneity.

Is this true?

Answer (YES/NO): NO